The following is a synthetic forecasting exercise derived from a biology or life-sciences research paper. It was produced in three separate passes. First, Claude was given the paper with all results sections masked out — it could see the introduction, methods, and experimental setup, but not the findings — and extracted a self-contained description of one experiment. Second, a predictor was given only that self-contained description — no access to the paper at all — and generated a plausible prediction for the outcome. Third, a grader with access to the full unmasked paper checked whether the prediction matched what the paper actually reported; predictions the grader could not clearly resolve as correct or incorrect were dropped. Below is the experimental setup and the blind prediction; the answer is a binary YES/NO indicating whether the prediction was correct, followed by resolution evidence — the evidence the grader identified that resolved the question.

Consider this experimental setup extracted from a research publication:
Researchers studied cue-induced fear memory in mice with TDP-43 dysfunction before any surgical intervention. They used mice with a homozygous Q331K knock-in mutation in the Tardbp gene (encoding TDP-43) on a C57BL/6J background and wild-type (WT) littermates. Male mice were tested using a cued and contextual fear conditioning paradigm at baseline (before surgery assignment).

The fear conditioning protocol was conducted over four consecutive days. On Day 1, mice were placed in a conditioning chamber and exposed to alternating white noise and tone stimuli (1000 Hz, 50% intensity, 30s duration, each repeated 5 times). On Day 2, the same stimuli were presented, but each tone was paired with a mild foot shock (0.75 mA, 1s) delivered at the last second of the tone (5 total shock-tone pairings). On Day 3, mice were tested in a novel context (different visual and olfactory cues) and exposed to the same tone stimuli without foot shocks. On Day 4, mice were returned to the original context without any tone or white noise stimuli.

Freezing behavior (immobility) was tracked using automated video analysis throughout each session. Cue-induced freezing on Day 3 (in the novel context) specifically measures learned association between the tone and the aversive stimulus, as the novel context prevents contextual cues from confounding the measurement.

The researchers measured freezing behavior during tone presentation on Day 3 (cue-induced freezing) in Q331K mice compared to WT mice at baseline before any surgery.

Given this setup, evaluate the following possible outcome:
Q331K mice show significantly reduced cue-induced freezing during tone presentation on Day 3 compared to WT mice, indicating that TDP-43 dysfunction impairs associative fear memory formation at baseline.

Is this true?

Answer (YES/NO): YES